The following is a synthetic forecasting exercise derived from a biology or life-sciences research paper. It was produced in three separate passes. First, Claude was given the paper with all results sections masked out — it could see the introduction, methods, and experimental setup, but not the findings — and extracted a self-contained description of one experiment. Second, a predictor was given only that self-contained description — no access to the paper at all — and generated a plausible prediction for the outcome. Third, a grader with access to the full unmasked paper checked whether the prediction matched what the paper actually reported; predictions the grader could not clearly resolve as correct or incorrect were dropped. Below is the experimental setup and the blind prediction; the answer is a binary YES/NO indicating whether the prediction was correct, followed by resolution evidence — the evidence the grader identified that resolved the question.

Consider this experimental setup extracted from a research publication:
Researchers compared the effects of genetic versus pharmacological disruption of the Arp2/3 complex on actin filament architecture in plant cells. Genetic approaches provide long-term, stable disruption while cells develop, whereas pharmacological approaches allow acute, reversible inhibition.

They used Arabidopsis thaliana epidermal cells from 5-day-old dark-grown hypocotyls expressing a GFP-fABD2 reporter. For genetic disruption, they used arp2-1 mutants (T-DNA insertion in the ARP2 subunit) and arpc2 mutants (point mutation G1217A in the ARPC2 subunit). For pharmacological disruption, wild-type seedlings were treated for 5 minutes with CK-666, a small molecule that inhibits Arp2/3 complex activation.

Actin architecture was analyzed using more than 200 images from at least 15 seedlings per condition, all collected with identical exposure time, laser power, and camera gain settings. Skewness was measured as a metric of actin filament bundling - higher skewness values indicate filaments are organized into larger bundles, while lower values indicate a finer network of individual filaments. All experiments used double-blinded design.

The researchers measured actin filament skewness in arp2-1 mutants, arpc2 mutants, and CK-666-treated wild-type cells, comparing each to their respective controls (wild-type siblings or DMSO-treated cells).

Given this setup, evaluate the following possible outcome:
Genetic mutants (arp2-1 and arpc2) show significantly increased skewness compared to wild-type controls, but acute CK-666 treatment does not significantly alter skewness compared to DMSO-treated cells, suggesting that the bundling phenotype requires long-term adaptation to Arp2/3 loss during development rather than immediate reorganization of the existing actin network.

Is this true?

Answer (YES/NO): NO